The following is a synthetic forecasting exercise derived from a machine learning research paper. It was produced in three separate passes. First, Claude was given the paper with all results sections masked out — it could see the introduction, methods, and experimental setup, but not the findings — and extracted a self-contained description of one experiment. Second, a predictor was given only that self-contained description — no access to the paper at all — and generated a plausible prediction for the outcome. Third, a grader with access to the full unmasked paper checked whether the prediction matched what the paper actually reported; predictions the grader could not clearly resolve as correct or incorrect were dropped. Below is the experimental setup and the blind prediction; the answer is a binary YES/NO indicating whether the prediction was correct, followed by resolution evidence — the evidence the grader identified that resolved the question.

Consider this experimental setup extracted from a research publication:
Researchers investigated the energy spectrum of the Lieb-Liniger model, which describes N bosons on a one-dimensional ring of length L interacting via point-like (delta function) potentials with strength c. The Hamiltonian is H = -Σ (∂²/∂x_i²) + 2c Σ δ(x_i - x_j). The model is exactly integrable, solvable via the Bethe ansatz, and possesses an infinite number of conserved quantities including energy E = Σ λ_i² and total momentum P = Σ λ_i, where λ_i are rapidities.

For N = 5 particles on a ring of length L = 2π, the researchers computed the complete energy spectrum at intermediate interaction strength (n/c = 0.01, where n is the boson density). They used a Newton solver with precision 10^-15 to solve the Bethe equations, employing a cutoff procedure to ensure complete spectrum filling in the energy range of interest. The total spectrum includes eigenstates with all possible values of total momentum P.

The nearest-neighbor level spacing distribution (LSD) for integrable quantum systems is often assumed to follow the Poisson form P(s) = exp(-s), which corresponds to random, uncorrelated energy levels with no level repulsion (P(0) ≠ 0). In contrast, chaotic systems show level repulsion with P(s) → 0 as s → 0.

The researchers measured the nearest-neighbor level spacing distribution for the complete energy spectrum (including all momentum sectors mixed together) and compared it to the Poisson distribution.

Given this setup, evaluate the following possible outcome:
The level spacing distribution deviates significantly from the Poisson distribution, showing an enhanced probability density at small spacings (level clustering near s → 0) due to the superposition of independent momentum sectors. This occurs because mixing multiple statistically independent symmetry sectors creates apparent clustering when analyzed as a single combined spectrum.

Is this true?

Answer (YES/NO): NO